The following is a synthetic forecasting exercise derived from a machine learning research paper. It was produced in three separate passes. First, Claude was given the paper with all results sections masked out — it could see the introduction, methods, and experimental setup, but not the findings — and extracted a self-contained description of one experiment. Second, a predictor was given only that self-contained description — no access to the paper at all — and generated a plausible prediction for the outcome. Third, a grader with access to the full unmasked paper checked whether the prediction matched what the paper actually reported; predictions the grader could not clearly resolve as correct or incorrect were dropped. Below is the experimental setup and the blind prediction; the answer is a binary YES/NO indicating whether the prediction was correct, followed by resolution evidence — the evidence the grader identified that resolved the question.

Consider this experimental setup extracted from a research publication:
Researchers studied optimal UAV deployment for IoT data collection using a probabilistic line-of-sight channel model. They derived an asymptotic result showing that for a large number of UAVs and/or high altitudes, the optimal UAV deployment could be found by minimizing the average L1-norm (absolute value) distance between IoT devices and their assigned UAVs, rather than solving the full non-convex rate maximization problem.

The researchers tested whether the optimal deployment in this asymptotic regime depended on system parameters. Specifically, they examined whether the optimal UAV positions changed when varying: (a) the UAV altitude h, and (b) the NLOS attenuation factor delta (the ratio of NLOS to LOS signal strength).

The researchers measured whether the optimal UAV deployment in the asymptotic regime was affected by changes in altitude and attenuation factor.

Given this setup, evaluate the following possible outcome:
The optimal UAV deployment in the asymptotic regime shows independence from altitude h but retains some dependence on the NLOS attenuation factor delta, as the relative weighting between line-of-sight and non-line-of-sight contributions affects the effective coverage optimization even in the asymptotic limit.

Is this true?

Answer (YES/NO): NO